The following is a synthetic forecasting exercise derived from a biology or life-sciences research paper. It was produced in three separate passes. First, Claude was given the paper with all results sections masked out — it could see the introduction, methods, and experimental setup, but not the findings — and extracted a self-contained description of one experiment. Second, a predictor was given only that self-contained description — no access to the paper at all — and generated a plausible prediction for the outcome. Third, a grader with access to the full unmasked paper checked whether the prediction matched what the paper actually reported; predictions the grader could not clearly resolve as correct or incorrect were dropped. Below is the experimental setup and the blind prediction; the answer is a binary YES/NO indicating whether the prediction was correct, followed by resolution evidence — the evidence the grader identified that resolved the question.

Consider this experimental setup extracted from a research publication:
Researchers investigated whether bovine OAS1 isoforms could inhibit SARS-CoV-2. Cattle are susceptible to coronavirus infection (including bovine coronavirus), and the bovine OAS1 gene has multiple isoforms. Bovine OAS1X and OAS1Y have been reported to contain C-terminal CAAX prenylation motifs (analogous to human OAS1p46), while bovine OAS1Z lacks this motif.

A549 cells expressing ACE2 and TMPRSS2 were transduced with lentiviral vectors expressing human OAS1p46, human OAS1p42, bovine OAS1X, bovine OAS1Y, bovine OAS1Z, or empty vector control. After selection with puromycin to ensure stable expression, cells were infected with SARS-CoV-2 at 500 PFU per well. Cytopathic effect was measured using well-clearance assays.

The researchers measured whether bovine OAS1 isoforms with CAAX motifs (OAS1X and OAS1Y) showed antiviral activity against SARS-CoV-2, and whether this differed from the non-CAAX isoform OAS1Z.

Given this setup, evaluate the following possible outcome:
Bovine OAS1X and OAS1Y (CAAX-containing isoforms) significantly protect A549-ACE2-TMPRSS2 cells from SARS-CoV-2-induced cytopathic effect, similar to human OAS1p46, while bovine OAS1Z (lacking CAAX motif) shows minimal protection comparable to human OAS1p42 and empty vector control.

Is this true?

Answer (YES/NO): NO